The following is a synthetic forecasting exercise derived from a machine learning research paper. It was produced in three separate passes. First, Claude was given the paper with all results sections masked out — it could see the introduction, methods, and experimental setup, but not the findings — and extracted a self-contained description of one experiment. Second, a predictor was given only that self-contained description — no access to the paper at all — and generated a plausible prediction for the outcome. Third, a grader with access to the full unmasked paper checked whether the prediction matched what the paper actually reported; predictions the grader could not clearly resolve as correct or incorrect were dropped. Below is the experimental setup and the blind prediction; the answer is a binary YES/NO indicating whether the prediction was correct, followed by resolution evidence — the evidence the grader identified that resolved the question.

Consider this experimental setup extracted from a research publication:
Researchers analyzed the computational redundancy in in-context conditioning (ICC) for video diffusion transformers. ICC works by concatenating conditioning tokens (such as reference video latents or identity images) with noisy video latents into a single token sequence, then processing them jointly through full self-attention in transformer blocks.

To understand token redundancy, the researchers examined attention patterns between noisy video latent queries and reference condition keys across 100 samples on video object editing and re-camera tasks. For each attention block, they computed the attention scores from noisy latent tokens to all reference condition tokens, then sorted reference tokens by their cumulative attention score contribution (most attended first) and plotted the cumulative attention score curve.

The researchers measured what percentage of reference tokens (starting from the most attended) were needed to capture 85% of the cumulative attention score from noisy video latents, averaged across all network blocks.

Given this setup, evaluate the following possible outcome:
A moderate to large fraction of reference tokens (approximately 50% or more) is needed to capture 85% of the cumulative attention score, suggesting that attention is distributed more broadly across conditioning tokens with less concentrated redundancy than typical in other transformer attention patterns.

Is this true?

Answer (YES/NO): YES